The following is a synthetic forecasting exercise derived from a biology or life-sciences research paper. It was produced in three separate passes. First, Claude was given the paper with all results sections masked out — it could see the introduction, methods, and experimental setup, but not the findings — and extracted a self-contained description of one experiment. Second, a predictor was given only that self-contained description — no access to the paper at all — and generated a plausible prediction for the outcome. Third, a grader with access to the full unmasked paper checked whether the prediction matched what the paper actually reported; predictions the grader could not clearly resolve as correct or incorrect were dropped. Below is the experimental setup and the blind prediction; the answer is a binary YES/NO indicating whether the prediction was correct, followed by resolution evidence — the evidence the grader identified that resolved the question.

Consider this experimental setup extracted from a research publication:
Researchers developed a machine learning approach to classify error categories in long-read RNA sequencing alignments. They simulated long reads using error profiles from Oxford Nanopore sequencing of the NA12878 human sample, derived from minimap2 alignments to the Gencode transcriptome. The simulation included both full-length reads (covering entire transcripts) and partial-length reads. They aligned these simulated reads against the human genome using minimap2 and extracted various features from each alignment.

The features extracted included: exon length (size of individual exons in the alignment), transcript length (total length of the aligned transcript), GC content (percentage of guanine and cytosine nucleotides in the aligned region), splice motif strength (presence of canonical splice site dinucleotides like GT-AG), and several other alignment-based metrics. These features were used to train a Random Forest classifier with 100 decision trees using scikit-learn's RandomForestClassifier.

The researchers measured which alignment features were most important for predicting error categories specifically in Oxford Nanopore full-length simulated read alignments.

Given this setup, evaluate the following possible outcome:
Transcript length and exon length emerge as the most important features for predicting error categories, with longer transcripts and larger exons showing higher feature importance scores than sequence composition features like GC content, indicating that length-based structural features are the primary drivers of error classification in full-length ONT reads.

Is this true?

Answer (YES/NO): NO